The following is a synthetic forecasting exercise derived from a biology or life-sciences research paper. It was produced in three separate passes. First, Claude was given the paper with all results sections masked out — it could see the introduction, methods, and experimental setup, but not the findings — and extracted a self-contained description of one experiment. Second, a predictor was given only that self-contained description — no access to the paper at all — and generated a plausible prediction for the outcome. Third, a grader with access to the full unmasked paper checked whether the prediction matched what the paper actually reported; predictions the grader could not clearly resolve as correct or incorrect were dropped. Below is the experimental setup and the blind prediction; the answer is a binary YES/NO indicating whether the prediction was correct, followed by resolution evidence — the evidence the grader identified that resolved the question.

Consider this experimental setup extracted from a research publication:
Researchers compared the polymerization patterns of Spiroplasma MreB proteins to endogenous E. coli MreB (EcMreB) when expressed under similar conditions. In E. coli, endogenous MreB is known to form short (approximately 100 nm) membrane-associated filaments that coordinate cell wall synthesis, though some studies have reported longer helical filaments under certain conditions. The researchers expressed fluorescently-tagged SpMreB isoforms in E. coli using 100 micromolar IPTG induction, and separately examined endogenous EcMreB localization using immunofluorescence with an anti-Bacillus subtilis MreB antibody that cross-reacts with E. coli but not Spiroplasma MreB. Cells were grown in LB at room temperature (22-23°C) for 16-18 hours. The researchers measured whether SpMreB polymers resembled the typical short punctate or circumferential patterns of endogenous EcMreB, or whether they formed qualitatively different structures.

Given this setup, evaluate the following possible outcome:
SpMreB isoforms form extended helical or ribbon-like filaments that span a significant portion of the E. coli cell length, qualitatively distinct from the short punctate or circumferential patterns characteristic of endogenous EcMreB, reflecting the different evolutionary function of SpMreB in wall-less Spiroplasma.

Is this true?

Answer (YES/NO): YES